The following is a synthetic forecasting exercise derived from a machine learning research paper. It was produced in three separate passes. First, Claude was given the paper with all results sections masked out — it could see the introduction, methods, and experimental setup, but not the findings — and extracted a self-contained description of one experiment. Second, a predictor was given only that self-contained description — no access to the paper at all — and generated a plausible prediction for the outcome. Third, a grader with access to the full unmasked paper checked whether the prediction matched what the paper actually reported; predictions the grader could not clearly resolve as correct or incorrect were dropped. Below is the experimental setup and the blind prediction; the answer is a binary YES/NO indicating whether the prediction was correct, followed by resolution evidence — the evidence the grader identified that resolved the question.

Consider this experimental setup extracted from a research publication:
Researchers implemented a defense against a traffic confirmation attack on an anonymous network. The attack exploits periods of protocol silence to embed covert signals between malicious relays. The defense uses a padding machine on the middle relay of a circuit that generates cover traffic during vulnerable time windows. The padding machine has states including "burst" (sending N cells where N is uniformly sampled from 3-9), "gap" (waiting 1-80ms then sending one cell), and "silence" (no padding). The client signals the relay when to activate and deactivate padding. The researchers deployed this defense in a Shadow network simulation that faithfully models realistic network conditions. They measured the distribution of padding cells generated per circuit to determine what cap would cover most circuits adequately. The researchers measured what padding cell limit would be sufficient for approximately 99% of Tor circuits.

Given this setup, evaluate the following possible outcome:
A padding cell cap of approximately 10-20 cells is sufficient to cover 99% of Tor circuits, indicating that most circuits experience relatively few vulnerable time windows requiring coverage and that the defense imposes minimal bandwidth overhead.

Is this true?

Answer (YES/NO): NO